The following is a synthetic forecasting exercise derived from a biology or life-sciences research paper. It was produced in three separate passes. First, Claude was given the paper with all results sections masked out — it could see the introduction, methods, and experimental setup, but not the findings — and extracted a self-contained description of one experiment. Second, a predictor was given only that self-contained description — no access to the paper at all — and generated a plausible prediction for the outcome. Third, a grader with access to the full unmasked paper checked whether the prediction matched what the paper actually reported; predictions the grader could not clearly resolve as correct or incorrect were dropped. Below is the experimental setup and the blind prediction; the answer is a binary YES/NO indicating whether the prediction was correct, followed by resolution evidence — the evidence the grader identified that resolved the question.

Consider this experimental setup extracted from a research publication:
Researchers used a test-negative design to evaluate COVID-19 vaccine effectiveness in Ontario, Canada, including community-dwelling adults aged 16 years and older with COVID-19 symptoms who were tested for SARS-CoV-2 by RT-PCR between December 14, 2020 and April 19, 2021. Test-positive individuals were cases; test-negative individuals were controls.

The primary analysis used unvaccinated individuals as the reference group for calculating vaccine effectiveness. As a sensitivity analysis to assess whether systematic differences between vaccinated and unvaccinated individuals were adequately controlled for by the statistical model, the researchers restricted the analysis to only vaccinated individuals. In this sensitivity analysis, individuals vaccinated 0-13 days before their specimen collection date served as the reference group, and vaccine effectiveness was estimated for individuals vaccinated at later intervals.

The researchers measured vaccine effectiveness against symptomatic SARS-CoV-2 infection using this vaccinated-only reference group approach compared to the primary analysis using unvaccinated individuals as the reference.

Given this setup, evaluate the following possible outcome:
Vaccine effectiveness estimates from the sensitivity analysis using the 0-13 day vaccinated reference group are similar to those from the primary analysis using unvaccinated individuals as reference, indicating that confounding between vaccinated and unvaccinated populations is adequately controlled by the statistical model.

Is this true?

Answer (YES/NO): YES